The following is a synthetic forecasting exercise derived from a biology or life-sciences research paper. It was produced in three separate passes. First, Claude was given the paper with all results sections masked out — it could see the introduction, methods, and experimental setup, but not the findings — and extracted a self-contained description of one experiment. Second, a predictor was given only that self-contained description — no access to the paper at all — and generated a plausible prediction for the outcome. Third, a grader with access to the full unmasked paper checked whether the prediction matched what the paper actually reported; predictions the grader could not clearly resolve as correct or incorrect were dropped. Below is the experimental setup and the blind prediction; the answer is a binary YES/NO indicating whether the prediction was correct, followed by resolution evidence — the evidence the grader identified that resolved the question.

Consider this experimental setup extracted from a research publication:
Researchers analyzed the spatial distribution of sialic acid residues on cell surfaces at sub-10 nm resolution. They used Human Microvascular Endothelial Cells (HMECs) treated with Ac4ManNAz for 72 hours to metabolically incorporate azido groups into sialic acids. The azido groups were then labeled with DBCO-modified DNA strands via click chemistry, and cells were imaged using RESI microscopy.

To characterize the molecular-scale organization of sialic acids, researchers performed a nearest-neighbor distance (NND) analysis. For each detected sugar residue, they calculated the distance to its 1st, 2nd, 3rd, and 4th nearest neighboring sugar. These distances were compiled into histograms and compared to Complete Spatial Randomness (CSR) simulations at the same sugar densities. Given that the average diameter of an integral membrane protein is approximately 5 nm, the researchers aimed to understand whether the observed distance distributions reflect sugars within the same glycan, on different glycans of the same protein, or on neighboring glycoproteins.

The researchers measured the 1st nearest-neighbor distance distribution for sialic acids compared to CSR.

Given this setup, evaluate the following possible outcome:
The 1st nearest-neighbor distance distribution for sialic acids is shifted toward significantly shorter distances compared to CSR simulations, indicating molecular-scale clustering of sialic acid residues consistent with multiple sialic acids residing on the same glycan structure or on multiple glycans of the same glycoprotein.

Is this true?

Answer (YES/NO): YES